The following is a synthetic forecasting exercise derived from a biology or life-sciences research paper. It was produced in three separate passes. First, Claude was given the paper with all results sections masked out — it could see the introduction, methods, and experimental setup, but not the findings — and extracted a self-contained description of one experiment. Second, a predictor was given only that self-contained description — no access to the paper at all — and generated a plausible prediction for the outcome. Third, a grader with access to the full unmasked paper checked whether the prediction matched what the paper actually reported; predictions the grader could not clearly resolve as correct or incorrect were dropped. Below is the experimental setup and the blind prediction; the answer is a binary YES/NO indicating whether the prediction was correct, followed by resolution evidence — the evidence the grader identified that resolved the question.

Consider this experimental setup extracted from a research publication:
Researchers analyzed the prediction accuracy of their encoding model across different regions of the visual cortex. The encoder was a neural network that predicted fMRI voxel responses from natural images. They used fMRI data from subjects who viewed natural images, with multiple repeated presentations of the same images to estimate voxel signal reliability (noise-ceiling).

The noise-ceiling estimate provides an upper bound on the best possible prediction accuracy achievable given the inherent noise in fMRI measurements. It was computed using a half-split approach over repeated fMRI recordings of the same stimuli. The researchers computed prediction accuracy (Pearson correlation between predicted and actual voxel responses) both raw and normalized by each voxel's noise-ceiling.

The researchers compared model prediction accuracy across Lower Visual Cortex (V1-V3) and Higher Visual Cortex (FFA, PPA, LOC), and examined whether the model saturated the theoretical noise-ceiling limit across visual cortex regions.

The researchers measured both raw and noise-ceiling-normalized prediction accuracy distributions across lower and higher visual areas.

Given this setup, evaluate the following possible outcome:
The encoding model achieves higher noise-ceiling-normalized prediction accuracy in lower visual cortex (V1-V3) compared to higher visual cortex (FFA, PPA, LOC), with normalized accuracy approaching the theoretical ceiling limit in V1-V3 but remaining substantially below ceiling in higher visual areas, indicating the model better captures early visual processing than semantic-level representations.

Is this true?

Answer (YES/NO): NO